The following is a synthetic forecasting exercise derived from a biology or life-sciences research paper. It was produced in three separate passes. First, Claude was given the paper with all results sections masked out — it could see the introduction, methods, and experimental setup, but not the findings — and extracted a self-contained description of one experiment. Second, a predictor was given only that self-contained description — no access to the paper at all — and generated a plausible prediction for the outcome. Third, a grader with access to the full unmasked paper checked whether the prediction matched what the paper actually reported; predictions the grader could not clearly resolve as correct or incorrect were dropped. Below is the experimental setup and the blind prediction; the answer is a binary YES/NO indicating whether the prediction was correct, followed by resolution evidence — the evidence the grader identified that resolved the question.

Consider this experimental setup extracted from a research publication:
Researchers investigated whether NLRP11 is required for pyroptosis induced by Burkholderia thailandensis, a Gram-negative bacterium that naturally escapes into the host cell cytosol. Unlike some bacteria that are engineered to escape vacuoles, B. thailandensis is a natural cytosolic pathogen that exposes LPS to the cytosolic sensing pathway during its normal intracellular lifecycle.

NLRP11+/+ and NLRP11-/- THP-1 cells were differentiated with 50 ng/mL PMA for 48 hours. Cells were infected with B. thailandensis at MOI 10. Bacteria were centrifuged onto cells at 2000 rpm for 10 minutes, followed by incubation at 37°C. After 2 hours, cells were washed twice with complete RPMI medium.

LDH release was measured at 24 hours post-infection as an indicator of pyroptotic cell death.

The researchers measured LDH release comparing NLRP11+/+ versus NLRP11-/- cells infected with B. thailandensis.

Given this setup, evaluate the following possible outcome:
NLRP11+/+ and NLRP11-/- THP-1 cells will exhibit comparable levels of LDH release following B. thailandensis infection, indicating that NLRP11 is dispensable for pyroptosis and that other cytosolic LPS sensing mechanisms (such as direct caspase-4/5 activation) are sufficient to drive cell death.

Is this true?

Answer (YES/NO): NO